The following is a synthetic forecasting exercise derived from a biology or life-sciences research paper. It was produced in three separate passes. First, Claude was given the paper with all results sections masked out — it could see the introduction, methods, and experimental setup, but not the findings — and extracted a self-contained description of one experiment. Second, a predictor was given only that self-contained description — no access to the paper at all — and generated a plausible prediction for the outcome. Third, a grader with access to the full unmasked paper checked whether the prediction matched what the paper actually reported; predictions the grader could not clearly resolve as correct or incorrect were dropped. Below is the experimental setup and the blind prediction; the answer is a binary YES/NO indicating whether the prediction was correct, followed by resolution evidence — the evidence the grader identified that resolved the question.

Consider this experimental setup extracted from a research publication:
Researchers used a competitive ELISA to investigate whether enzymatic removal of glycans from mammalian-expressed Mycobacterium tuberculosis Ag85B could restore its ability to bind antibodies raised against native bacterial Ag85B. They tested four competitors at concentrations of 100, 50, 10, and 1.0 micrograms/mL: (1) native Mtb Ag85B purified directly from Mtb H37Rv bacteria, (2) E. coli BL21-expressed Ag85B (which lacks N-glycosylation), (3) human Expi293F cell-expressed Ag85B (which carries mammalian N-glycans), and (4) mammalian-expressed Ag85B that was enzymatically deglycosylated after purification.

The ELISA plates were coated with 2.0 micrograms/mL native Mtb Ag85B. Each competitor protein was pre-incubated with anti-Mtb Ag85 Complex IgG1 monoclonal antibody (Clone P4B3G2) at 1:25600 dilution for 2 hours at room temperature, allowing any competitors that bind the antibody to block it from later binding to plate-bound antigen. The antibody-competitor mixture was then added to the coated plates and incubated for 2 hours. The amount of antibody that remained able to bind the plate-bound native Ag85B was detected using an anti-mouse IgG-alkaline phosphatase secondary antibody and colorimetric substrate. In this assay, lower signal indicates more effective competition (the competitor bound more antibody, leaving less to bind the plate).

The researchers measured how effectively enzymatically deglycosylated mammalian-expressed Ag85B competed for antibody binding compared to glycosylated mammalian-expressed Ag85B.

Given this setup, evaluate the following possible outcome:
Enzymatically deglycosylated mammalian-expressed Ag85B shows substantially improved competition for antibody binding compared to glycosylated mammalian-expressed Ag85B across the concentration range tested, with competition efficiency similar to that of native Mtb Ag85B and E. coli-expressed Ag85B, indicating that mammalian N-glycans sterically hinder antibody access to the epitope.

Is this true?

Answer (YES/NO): YES